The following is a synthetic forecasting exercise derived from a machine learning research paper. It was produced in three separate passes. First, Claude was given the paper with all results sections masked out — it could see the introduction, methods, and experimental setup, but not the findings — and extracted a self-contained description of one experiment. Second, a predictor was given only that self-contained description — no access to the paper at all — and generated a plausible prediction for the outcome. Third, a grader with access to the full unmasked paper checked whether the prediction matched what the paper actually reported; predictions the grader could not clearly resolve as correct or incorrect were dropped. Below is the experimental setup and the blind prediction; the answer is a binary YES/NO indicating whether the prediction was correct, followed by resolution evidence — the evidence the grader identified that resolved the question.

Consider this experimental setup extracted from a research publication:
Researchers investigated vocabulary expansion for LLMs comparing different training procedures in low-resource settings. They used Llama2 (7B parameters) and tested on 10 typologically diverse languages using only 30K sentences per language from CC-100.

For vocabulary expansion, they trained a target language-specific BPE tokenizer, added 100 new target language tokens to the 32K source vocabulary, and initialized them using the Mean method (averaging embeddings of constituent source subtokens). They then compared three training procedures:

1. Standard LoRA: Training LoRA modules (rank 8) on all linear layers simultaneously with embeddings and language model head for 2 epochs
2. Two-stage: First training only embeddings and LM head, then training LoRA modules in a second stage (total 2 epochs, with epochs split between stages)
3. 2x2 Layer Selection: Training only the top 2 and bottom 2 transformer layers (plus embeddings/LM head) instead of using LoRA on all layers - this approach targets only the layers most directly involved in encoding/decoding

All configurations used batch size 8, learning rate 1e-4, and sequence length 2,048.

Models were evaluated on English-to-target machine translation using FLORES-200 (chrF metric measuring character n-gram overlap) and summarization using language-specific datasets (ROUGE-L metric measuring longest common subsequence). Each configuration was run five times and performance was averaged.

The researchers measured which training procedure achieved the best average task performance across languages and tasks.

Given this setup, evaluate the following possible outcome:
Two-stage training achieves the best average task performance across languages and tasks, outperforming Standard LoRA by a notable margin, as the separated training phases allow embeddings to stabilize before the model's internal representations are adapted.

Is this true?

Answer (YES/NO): NO